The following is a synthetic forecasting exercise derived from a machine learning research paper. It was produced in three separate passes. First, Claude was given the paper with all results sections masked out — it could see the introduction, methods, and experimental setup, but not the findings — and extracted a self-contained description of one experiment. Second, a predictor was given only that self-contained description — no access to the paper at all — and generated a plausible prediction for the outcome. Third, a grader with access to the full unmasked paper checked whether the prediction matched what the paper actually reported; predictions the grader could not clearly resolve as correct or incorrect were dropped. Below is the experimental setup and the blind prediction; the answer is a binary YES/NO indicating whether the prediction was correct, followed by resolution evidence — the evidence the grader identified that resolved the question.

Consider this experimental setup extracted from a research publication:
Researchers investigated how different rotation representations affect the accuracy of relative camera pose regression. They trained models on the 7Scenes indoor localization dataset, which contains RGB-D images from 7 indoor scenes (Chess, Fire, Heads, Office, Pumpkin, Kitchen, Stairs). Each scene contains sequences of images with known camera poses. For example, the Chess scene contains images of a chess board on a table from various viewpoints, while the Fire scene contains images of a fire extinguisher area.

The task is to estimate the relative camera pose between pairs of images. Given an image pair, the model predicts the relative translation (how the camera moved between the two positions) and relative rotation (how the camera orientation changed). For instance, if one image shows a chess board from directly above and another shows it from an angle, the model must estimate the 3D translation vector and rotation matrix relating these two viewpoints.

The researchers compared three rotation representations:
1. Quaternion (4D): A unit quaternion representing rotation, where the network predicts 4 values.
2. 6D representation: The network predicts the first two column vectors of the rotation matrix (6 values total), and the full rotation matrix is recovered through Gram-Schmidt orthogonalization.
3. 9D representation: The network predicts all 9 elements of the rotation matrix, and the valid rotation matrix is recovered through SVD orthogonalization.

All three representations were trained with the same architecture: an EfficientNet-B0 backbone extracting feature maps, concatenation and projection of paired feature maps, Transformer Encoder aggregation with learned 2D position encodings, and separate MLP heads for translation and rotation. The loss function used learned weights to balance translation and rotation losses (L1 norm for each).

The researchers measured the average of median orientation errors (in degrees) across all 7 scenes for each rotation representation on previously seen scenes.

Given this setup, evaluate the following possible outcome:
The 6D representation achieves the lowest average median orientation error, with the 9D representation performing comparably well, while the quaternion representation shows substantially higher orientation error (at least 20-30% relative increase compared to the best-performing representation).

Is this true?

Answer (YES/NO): NO